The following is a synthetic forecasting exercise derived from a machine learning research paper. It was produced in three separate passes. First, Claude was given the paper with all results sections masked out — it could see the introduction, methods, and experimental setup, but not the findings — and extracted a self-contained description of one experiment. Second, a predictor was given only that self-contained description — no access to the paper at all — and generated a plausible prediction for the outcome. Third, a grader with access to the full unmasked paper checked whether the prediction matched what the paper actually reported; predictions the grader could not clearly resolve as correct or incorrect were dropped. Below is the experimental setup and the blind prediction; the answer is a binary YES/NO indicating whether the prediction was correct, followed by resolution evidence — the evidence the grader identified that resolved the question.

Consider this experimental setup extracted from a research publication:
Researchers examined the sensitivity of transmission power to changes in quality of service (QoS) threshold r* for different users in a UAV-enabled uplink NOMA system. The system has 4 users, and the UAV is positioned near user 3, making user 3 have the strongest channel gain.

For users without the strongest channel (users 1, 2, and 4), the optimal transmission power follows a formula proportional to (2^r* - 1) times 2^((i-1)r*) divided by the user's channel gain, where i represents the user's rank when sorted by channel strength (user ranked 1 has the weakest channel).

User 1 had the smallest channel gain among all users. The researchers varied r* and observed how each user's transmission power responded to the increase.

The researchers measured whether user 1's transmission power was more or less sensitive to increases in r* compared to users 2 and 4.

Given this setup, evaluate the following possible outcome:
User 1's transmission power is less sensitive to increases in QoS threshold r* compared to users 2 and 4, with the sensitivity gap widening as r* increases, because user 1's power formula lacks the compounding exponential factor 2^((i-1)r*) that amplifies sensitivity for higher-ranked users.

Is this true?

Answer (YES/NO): YES